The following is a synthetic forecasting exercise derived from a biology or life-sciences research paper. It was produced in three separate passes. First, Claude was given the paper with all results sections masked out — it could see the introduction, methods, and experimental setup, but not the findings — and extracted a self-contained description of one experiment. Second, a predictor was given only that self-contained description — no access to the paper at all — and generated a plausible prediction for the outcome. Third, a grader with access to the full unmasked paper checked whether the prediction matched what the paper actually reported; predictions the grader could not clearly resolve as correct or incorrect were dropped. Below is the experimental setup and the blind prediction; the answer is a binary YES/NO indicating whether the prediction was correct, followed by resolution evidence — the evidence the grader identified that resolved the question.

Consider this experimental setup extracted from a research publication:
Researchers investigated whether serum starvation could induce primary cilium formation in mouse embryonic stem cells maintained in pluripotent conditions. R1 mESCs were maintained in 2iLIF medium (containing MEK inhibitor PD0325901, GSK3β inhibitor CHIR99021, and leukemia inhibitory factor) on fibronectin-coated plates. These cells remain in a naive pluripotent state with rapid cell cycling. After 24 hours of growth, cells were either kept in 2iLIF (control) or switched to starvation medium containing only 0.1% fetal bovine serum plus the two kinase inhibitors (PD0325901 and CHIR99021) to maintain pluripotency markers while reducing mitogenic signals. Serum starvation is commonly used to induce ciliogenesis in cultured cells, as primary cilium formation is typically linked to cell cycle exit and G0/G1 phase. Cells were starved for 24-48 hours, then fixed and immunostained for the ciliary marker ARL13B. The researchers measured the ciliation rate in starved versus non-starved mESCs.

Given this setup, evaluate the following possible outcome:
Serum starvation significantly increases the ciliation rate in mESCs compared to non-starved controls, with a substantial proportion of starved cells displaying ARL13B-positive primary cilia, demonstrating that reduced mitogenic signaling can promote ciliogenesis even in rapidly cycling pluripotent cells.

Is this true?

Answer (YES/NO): NO